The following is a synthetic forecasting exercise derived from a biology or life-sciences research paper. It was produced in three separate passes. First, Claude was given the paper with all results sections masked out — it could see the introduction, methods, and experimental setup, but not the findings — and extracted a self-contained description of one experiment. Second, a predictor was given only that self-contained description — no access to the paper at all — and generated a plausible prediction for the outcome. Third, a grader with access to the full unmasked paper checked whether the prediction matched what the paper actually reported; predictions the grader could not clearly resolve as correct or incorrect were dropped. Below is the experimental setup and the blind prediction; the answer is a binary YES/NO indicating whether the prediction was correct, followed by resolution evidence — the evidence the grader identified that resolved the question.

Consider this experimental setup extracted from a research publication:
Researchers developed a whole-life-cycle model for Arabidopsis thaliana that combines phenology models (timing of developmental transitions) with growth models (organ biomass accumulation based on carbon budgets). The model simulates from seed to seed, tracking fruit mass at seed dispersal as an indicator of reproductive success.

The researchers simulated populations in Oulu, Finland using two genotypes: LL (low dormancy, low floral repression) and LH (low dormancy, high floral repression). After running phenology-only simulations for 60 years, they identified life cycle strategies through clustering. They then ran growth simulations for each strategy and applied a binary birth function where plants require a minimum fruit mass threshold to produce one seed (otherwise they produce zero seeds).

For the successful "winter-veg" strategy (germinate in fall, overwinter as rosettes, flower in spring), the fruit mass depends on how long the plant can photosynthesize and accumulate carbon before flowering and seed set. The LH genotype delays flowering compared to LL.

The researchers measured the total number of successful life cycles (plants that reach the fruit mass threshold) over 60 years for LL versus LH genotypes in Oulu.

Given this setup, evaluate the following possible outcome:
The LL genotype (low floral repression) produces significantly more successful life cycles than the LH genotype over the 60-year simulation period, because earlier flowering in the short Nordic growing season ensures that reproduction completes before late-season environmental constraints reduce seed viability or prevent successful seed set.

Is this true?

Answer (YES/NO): NO